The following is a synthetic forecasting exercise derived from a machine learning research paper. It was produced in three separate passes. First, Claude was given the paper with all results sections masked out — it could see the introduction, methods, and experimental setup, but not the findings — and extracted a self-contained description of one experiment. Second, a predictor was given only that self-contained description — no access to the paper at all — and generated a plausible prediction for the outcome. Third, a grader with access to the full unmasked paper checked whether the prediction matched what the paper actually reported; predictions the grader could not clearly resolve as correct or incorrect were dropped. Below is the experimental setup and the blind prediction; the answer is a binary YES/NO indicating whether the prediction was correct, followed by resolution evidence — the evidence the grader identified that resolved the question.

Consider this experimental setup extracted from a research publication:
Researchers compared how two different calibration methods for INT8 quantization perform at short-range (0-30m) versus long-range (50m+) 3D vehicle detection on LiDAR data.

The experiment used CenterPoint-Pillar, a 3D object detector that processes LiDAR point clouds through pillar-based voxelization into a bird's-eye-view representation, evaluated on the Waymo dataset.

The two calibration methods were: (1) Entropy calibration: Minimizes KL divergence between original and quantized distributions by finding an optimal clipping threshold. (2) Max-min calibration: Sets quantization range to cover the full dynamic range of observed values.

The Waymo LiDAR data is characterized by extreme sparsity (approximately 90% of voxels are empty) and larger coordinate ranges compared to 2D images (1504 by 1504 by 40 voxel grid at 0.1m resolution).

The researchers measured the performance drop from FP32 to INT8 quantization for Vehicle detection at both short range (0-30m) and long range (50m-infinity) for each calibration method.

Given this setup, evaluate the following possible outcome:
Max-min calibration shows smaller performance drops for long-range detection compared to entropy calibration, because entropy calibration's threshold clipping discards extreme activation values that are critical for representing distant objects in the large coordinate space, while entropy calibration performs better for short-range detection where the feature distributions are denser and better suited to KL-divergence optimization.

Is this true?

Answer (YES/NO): NO